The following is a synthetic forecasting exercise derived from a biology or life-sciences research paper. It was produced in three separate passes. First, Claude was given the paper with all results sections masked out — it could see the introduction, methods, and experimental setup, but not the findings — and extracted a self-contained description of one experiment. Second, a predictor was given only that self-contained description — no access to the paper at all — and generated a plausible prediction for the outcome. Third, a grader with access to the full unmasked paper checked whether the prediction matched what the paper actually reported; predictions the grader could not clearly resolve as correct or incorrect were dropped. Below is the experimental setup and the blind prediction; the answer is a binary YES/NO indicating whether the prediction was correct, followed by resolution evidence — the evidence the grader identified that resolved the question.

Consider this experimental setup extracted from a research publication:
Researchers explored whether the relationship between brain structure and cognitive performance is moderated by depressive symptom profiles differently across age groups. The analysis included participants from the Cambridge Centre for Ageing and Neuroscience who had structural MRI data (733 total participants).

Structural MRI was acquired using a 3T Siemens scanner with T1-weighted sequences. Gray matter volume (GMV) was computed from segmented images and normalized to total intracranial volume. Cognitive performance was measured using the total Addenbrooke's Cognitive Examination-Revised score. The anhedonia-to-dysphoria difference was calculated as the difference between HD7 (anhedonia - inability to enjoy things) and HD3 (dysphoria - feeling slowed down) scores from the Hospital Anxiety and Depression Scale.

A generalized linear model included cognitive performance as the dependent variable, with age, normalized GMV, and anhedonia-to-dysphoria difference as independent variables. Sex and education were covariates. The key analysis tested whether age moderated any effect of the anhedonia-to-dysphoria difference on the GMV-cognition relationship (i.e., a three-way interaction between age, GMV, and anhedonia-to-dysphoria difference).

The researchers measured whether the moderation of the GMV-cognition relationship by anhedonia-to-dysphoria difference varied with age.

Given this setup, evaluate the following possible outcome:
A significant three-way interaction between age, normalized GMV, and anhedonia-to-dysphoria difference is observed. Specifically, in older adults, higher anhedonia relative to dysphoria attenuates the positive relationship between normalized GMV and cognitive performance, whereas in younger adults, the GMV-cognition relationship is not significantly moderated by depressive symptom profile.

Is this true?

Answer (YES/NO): NO